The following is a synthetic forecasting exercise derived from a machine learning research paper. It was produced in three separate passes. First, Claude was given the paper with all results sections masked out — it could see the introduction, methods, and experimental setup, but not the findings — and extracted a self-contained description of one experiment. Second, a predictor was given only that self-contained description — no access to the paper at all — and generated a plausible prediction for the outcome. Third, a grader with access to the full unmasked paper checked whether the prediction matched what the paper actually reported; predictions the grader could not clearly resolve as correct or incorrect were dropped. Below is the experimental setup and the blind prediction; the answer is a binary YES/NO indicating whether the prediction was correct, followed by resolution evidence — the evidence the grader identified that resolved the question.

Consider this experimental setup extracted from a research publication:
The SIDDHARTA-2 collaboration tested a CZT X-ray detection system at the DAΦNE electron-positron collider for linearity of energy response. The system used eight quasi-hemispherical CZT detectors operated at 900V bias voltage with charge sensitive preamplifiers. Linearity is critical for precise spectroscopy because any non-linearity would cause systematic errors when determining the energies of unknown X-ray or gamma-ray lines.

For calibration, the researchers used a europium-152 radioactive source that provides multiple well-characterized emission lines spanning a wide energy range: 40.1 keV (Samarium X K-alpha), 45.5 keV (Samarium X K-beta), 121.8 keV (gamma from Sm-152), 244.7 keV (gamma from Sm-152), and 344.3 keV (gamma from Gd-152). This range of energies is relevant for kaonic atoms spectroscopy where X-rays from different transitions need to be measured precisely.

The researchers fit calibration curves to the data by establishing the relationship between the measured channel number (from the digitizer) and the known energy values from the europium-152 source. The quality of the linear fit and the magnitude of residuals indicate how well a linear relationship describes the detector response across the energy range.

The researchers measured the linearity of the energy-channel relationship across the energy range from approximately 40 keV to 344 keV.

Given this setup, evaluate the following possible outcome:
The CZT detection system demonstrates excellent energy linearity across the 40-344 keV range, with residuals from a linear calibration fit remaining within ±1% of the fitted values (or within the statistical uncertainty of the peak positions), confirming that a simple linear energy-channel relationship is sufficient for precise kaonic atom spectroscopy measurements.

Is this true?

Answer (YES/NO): YES